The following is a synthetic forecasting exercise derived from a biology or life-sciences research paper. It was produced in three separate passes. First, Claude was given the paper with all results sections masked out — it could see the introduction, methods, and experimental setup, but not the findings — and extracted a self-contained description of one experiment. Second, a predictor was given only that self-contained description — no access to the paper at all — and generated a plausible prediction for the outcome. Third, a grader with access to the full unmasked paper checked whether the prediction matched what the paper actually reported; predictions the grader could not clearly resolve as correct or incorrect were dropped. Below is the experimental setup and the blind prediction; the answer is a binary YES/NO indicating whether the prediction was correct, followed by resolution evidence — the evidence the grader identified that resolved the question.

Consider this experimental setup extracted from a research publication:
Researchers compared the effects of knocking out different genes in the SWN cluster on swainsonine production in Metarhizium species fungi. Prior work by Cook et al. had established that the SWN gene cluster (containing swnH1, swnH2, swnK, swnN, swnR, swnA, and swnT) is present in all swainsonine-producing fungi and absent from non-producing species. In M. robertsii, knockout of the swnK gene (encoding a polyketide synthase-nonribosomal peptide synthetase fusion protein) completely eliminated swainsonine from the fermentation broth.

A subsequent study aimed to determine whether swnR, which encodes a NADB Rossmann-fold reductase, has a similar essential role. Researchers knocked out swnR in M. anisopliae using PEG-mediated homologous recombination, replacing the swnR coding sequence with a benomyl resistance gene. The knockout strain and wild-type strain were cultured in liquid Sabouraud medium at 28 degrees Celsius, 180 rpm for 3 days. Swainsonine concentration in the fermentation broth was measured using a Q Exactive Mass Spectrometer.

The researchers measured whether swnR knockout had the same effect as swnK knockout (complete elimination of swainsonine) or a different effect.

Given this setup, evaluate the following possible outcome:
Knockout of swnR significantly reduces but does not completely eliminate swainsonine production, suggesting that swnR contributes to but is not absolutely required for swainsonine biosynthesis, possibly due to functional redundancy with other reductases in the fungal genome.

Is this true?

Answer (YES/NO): YES